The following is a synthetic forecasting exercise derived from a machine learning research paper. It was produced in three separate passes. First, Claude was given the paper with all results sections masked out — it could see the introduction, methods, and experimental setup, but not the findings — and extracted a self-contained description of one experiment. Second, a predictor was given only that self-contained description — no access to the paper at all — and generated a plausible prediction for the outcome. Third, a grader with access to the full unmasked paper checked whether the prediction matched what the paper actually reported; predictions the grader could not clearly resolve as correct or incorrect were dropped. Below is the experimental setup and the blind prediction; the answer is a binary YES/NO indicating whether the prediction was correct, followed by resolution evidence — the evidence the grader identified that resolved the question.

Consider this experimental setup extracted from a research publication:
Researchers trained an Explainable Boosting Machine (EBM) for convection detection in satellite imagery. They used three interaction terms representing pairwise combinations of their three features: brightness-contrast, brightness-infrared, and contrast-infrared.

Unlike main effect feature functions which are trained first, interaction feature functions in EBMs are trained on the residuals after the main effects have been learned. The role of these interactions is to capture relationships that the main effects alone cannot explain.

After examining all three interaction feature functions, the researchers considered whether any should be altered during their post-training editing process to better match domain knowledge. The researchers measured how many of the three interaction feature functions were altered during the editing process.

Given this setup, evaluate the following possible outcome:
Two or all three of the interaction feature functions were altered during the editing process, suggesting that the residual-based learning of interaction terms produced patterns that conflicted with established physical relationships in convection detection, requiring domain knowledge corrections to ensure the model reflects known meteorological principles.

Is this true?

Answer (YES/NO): NO